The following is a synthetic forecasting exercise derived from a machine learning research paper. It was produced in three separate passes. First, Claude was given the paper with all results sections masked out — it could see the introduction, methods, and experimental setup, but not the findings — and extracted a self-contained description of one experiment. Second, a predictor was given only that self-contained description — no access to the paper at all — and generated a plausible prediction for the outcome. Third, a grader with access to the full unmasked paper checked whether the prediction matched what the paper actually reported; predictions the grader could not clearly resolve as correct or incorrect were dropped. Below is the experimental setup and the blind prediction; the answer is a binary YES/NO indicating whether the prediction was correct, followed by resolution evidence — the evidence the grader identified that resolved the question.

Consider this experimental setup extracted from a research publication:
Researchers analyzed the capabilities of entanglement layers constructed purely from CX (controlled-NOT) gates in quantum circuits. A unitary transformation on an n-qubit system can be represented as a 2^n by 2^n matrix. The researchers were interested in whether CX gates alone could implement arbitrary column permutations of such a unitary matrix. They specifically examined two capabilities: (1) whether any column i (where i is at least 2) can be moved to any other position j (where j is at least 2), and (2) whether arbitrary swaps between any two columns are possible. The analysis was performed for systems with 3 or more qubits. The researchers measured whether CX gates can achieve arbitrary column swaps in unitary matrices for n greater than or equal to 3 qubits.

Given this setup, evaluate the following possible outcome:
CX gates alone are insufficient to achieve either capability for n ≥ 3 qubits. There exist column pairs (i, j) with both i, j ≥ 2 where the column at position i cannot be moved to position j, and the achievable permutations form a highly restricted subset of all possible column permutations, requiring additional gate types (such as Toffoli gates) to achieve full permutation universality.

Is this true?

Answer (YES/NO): NO